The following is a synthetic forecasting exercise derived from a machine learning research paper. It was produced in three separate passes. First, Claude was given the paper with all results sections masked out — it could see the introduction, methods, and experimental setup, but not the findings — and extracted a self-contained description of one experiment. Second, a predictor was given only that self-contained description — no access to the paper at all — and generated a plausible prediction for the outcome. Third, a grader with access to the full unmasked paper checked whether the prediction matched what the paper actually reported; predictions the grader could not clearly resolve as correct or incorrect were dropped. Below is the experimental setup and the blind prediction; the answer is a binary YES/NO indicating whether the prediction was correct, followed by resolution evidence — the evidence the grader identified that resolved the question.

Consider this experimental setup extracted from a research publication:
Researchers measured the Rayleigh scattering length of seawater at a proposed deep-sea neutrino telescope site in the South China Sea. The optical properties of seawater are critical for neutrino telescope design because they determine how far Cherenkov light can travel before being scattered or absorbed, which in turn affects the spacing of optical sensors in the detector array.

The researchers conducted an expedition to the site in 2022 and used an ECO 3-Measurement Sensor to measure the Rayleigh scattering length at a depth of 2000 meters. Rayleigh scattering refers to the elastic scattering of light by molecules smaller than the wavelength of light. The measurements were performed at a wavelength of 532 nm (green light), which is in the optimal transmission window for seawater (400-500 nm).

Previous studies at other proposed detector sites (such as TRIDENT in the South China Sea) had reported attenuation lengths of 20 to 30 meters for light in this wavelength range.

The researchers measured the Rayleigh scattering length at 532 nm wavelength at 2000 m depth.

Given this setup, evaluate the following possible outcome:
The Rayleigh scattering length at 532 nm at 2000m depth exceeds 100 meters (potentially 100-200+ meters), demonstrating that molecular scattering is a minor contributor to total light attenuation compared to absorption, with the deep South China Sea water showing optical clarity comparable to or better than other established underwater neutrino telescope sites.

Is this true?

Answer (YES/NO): NO